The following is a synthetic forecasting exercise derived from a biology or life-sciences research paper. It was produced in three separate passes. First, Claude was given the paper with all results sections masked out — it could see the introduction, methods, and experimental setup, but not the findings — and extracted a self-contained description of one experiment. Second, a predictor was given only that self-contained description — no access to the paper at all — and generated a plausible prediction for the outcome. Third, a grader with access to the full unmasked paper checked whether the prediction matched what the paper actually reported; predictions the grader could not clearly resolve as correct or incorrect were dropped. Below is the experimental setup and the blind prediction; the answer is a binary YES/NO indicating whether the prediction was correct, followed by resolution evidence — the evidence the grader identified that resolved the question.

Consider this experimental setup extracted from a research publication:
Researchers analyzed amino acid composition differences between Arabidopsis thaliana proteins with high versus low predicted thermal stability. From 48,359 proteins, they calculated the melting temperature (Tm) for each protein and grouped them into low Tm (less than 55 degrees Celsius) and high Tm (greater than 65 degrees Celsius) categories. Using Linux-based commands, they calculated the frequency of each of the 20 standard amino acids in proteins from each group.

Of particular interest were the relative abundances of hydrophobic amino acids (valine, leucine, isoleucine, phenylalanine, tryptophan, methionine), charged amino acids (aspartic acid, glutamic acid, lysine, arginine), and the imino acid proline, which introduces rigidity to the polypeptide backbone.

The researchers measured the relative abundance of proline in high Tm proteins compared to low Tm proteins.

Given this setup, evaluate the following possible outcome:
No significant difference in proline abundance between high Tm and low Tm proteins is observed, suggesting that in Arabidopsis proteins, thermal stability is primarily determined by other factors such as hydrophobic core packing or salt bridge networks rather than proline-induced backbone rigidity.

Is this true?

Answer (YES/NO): NO